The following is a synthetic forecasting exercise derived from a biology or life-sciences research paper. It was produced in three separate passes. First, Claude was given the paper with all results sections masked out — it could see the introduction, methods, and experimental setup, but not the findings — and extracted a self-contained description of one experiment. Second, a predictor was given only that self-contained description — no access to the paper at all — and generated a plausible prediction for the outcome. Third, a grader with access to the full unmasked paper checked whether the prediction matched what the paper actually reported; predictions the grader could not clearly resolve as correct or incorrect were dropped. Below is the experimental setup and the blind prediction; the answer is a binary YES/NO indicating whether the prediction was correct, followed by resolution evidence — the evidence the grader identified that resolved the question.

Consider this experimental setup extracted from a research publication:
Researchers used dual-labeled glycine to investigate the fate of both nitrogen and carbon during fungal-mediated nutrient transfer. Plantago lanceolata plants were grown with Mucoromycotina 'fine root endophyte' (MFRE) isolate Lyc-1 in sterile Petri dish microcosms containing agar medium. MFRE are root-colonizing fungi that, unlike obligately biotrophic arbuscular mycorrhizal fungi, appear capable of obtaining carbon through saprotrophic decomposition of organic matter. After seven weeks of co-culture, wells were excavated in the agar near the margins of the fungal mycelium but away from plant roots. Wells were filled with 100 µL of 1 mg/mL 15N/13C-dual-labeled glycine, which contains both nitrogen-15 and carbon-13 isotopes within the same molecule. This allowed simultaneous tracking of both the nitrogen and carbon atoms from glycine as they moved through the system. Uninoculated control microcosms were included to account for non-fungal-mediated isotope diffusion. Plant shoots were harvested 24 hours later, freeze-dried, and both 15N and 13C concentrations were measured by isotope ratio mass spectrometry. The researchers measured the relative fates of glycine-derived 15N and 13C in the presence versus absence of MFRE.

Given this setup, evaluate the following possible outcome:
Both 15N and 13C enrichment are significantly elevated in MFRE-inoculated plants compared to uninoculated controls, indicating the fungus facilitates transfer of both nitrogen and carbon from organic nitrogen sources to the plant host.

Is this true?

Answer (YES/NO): NO